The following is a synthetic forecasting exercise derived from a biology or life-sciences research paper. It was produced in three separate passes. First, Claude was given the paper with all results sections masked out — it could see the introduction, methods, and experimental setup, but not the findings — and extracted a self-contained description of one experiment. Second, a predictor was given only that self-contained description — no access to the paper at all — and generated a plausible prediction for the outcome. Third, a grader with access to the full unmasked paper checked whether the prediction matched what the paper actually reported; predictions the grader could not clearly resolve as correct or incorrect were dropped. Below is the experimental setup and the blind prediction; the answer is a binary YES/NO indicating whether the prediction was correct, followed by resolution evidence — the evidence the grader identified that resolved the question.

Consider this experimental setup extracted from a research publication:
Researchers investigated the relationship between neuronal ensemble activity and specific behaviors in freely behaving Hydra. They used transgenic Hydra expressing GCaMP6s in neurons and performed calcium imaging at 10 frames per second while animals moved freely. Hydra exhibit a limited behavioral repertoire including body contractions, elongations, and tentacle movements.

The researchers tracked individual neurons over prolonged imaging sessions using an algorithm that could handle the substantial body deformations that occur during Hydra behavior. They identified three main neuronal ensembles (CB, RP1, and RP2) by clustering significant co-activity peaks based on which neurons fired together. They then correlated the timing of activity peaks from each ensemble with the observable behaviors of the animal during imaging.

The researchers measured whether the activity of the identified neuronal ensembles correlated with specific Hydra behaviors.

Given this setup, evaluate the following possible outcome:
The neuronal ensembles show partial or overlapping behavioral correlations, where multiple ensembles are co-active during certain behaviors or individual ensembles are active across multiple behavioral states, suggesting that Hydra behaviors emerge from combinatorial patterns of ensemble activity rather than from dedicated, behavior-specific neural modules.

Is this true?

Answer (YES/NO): NO